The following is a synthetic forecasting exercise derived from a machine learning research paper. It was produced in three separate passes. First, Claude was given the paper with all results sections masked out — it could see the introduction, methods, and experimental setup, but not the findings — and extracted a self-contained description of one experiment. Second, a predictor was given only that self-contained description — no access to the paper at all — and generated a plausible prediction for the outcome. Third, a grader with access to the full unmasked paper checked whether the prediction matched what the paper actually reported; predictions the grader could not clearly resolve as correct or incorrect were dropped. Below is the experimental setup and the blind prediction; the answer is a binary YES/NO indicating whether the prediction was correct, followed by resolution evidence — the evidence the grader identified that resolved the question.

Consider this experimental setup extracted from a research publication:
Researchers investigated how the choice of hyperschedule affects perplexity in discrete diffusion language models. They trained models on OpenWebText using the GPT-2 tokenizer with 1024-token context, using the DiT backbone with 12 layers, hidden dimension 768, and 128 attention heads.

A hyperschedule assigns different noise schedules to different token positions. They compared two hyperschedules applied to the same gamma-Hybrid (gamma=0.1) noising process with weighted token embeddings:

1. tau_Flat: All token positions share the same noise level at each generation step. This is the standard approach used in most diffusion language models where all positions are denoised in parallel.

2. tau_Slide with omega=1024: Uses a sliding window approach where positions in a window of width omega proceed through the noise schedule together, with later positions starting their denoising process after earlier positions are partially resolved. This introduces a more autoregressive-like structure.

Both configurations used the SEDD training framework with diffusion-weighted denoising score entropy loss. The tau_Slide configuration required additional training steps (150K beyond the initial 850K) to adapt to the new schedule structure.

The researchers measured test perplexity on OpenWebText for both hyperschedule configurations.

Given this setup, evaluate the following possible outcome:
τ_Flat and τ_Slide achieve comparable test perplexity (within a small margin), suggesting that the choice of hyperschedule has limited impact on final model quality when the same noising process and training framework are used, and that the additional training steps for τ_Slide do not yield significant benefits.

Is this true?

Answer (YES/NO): NO